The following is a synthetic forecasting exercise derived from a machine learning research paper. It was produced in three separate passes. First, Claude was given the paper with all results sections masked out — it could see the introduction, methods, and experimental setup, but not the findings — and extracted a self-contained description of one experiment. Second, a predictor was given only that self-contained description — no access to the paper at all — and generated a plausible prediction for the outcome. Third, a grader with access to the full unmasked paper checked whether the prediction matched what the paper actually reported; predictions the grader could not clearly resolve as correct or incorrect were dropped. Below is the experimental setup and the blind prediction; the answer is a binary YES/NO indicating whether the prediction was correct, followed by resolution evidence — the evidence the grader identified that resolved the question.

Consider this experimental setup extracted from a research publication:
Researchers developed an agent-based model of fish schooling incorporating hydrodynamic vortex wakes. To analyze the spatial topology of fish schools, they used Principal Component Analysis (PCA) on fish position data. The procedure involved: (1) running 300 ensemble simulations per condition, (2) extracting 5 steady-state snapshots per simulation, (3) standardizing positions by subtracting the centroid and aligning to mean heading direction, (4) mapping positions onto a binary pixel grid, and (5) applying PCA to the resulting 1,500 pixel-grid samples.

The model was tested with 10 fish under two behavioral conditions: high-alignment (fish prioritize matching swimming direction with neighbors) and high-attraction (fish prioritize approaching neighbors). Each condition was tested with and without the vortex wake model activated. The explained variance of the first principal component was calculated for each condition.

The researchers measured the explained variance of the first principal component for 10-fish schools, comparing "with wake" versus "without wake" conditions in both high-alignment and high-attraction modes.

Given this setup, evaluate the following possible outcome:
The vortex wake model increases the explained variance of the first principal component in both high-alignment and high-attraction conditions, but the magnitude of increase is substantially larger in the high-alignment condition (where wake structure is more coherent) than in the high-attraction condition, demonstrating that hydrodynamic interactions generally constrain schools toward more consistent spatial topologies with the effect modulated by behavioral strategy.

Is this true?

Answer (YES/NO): YES